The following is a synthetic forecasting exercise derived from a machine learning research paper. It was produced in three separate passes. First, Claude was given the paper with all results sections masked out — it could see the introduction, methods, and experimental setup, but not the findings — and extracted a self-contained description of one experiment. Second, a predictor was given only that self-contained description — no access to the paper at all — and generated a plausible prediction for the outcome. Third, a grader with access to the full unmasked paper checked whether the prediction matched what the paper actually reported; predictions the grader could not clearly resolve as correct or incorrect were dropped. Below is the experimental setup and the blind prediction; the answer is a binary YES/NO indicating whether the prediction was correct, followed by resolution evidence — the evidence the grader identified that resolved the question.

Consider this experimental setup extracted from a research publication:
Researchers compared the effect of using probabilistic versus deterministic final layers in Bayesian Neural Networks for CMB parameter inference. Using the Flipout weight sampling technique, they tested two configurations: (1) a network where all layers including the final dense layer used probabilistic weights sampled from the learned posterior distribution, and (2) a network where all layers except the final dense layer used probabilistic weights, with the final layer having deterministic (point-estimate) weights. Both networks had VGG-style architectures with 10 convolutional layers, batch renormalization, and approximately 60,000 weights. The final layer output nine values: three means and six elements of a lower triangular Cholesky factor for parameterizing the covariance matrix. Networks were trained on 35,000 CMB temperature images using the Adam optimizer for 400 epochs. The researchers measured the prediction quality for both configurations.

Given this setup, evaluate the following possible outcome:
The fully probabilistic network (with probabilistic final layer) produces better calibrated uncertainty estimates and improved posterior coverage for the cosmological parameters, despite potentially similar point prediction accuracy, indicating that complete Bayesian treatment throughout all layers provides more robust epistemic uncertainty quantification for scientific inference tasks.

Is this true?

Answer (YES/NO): NO